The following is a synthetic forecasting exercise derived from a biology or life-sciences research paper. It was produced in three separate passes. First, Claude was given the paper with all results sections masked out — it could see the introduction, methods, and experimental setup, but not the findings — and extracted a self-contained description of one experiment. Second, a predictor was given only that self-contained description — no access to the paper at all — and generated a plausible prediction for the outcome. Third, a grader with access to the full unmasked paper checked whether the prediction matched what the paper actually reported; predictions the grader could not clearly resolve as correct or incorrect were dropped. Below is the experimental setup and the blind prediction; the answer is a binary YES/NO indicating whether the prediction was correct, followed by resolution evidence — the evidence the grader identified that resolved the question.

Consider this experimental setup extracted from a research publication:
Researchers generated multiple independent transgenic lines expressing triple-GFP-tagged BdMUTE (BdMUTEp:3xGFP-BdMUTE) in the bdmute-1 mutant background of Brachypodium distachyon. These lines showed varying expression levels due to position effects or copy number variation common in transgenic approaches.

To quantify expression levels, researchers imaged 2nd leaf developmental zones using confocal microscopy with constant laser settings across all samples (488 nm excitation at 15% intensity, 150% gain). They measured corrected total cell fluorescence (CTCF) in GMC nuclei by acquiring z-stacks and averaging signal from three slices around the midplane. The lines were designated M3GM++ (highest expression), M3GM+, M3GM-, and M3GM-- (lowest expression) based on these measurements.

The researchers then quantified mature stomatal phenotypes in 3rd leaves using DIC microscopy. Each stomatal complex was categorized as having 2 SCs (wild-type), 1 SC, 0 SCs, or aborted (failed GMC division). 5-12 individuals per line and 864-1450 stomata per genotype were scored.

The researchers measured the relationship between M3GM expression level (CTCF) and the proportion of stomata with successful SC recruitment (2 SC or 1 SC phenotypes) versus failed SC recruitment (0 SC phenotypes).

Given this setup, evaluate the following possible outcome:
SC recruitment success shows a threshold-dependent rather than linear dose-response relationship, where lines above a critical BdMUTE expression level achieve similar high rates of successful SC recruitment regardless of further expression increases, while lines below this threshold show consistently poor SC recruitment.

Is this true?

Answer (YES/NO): NO